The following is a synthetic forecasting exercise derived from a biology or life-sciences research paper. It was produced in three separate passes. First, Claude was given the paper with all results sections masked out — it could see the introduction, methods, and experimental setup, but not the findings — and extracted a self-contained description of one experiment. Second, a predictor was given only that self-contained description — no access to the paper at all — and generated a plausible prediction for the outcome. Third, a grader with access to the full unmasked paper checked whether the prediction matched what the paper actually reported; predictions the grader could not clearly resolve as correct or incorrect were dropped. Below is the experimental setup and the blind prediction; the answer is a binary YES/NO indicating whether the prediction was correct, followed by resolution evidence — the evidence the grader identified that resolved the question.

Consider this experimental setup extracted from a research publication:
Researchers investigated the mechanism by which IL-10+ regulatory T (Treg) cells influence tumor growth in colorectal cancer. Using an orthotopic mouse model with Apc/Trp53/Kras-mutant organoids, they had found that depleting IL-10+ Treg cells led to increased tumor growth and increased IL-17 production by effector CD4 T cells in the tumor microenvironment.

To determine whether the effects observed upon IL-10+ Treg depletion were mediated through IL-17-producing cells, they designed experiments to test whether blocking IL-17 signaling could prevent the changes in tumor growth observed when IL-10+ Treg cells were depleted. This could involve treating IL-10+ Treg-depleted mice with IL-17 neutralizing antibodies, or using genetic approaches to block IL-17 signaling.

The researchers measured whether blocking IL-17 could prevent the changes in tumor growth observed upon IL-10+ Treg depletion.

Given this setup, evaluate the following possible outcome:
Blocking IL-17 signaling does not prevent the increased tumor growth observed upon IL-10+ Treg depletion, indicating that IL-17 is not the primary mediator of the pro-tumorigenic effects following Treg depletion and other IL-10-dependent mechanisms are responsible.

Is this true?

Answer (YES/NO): NO